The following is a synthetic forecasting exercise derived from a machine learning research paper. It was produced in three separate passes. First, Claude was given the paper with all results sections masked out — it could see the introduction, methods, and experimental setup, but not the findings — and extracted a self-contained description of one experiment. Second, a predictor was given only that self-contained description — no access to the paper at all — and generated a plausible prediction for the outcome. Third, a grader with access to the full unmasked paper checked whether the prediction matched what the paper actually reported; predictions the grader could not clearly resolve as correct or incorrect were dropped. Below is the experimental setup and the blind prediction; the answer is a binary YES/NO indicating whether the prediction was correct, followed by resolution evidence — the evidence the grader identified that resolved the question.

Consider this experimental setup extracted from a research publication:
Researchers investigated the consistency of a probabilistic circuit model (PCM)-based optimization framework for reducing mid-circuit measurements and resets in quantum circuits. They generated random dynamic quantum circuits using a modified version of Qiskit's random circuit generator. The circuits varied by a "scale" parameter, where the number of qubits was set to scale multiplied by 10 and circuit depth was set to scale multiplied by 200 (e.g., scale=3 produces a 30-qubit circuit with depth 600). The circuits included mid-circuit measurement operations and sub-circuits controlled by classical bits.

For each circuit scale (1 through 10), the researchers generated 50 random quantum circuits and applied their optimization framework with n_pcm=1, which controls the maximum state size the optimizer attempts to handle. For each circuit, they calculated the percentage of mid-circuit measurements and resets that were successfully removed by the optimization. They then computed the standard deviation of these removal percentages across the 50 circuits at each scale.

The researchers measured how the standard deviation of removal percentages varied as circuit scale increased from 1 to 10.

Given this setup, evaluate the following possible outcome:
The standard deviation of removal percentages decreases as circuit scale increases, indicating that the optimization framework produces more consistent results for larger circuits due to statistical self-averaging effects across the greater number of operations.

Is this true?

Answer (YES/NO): YES